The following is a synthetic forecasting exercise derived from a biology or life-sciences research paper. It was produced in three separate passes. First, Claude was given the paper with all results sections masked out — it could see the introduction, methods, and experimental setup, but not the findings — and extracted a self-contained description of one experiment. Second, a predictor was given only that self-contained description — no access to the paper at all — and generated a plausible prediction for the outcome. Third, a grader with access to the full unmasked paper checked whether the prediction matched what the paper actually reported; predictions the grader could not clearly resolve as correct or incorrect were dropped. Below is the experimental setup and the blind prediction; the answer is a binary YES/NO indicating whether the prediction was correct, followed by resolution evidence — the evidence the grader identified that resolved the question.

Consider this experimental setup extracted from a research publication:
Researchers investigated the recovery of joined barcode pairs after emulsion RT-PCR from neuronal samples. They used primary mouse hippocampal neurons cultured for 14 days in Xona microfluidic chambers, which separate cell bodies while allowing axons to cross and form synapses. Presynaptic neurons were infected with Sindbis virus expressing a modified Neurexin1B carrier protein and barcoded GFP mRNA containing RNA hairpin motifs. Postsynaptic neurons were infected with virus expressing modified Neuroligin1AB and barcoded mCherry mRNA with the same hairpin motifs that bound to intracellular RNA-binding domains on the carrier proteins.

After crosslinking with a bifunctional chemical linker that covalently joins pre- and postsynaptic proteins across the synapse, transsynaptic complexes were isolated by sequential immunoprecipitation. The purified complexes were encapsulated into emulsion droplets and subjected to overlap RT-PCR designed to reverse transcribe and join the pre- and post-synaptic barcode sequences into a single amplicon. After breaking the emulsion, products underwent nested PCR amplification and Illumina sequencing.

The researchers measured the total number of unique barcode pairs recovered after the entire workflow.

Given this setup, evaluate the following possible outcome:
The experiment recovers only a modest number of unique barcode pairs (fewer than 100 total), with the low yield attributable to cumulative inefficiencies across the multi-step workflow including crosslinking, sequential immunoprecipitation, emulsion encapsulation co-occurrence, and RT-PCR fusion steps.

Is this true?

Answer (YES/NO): NO